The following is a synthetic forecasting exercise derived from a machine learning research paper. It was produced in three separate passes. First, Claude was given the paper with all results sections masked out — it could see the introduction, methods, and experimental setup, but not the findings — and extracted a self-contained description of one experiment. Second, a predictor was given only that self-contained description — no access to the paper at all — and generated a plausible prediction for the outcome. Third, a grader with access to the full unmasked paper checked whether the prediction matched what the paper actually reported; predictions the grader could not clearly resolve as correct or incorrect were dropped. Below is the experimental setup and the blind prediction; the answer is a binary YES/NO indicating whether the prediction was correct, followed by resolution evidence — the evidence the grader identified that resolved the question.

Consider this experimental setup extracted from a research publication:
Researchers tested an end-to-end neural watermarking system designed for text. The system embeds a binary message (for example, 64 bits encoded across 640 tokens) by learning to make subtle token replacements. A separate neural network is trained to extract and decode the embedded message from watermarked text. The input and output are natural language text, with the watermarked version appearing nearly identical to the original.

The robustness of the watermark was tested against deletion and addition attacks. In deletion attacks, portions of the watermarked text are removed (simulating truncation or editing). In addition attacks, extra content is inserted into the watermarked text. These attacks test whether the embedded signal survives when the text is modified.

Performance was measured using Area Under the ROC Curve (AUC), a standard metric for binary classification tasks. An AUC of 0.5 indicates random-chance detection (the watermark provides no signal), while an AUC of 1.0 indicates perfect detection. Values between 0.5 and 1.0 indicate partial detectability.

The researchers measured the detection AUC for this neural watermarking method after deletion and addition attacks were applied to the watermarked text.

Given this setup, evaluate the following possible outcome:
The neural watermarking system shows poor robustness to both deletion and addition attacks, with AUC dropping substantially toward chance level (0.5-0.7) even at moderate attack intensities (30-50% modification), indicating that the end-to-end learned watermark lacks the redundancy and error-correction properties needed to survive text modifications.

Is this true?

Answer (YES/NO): NO